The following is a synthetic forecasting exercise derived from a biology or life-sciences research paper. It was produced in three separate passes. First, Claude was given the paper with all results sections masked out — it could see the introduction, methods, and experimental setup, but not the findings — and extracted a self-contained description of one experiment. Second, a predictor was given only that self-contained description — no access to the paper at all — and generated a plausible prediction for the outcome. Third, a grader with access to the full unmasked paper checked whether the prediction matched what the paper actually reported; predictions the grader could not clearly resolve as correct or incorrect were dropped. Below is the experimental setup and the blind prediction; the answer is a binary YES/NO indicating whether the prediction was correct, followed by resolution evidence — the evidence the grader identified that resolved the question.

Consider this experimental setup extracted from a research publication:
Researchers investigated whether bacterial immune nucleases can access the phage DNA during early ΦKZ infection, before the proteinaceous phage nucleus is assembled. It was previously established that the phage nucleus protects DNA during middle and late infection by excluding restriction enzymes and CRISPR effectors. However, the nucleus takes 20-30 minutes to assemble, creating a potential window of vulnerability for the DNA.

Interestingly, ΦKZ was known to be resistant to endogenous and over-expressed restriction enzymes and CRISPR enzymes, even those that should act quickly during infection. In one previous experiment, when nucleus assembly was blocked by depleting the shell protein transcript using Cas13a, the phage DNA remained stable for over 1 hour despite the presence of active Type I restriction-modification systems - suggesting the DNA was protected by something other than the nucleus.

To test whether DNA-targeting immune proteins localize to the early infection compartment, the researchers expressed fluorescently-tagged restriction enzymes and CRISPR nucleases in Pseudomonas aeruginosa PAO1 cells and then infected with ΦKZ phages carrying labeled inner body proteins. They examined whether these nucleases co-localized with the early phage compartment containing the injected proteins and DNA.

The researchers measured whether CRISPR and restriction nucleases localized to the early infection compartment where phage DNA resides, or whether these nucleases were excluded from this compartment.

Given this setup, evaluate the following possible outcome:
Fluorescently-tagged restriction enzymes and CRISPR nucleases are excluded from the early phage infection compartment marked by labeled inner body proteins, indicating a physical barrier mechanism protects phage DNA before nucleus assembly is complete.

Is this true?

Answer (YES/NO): YES